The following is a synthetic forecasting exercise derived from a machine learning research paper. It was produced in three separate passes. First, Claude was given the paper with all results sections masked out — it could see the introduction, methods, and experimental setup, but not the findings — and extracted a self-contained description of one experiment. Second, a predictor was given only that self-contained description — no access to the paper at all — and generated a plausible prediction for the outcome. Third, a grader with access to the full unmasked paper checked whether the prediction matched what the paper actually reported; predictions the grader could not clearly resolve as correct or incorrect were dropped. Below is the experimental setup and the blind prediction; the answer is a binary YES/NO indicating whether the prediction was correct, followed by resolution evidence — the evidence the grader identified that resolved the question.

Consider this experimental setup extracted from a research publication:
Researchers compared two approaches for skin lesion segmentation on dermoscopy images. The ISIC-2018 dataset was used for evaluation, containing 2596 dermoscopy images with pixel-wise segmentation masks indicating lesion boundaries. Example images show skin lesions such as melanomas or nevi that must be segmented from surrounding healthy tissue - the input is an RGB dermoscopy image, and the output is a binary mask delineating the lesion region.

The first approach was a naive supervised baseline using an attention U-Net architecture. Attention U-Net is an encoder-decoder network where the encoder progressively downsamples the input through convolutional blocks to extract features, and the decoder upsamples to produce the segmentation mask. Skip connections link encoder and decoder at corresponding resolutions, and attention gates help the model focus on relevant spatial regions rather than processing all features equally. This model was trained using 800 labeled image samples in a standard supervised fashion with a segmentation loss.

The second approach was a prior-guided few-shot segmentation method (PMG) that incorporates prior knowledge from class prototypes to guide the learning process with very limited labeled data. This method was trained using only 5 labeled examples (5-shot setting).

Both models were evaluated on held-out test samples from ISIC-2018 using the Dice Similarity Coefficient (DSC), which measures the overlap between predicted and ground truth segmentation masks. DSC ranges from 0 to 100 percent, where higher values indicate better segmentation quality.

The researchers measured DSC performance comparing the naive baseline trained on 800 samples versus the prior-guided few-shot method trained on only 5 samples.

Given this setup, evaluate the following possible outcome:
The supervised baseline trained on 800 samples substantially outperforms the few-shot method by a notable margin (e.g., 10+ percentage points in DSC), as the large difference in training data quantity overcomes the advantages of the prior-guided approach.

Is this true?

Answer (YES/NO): NO